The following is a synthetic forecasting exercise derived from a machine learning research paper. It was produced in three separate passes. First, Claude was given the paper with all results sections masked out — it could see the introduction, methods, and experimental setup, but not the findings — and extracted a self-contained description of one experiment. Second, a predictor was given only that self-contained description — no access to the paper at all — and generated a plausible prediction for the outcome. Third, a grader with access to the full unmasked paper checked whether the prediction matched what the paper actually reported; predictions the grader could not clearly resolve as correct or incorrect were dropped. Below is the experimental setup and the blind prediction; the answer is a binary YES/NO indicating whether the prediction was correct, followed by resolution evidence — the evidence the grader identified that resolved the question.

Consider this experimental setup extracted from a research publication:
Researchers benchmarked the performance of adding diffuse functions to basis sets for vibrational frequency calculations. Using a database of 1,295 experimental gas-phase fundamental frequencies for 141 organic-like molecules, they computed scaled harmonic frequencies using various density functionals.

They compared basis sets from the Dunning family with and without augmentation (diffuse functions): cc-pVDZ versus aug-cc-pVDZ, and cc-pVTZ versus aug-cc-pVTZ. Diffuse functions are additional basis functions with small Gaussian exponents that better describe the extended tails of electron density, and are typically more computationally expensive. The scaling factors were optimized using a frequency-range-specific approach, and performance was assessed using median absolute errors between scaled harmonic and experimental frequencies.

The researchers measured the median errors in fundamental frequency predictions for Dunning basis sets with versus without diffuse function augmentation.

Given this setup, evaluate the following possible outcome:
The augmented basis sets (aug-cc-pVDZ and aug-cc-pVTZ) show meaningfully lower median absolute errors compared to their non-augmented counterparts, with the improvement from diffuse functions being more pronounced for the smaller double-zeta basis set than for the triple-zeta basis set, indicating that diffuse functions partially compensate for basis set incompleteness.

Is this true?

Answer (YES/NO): NO